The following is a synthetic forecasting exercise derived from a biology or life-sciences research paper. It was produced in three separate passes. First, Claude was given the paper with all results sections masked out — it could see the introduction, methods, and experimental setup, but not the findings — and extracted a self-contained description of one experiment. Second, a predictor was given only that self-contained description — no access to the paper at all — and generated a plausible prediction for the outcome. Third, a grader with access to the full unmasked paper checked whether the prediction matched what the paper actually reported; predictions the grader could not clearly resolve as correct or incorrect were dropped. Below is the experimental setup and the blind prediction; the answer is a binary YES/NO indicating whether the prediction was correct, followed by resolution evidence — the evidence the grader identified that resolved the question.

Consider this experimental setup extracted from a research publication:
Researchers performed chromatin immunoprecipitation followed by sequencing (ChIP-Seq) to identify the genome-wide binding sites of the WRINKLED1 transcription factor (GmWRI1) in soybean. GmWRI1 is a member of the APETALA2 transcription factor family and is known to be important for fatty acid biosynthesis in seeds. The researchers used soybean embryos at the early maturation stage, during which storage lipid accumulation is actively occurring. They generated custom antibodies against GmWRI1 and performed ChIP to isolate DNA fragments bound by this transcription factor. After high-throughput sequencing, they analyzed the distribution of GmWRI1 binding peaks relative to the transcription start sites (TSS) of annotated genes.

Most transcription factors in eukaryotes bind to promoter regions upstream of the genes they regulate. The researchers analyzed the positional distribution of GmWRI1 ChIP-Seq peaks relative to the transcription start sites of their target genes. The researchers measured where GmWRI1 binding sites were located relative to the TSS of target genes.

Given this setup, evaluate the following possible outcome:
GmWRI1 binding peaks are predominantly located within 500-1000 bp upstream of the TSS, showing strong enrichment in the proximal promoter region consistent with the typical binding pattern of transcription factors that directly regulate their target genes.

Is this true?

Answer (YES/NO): NO